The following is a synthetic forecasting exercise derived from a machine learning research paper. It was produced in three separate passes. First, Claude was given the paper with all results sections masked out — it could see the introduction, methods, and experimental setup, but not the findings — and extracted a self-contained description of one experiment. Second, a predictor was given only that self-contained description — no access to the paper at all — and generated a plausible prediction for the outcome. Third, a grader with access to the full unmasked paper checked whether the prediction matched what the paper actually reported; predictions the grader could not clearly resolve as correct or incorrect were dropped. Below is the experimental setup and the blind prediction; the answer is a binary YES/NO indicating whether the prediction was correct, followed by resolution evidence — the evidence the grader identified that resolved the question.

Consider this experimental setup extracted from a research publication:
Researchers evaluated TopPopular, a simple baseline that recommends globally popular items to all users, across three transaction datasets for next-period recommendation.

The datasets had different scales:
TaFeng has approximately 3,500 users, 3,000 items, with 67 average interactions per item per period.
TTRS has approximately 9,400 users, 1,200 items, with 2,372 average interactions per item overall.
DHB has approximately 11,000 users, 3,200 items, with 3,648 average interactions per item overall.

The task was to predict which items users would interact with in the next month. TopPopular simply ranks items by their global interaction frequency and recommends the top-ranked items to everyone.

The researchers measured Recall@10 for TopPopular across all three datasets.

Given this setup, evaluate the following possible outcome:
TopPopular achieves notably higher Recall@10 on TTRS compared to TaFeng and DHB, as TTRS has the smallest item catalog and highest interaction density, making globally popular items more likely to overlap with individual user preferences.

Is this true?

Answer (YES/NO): YES